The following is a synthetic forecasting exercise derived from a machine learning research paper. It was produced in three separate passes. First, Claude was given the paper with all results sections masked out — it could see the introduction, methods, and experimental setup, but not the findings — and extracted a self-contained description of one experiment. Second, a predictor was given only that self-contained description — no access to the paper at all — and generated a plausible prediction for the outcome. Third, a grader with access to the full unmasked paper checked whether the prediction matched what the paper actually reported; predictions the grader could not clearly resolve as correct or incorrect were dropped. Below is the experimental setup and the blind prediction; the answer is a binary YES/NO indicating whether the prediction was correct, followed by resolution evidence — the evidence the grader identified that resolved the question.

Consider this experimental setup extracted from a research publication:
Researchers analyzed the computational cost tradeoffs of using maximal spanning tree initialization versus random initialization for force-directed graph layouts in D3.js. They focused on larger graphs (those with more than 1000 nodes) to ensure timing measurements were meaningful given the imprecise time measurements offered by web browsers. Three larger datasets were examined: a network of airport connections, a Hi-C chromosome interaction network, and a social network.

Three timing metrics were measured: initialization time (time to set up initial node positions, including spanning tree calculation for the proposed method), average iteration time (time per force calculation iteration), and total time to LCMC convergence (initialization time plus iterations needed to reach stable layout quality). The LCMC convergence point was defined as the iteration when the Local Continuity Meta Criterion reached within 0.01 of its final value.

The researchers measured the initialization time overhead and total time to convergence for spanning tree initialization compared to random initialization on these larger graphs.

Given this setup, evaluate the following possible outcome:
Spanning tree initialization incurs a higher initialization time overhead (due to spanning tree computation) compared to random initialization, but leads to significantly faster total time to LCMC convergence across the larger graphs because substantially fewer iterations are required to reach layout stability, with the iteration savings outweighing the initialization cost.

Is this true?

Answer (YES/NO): YES